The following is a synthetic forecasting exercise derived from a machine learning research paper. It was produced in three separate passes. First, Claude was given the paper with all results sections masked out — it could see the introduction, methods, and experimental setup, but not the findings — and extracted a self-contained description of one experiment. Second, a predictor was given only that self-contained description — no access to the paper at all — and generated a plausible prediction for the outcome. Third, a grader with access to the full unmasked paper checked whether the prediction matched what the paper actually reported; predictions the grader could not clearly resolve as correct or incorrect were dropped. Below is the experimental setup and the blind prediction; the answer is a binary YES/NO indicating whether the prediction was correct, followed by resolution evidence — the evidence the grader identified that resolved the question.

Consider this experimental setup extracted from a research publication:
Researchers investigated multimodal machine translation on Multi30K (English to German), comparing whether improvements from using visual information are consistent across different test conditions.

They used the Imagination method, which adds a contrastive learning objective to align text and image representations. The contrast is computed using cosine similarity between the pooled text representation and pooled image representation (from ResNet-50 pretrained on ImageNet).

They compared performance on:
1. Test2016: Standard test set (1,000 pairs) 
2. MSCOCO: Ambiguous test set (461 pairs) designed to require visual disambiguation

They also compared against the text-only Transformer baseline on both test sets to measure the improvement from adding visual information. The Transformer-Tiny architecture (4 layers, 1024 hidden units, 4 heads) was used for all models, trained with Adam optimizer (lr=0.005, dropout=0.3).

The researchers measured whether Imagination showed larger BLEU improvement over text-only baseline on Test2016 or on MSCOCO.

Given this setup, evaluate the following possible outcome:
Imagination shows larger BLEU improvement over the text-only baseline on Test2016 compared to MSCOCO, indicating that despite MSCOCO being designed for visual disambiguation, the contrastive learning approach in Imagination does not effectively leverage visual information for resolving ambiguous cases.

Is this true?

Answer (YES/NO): YES